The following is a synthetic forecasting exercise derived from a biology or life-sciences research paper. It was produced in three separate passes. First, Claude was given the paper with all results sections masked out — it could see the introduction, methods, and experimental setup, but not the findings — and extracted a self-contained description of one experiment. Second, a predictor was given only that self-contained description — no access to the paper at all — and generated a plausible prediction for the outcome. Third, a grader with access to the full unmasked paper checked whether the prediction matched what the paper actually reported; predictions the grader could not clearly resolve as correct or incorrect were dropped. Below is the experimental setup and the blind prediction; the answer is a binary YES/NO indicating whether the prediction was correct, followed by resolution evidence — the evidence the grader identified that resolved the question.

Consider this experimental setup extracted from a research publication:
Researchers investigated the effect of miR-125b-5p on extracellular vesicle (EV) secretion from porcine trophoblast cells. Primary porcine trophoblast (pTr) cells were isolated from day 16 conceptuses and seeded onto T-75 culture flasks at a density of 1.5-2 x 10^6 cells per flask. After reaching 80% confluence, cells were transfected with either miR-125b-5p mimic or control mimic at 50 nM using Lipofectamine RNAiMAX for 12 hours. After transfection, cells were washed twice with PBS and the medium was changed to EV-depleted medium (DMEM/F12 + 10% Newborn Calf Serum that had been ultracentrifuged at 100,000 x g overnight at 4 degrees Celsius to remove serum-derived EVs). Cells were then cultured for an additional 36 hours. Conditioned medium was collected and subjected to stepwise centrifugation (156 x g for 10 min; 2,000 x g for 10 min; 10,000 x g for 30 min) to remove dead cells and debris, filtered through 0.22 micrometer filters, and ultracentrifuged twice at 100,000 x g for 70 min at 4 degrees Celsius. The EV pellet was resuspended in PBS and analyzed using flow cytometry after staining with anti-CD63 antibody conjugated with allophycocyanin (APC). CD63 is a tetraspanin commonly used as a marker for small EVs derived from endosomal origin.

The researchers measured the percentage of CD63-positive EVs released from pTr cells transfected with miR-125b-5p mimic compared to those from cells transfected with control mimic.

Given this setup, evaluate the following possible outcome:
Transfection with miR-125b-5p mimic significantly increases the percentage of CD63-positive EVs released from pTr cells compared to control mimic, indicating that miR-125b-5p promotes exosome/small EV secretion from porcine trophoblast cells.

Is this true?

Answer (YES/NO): YES